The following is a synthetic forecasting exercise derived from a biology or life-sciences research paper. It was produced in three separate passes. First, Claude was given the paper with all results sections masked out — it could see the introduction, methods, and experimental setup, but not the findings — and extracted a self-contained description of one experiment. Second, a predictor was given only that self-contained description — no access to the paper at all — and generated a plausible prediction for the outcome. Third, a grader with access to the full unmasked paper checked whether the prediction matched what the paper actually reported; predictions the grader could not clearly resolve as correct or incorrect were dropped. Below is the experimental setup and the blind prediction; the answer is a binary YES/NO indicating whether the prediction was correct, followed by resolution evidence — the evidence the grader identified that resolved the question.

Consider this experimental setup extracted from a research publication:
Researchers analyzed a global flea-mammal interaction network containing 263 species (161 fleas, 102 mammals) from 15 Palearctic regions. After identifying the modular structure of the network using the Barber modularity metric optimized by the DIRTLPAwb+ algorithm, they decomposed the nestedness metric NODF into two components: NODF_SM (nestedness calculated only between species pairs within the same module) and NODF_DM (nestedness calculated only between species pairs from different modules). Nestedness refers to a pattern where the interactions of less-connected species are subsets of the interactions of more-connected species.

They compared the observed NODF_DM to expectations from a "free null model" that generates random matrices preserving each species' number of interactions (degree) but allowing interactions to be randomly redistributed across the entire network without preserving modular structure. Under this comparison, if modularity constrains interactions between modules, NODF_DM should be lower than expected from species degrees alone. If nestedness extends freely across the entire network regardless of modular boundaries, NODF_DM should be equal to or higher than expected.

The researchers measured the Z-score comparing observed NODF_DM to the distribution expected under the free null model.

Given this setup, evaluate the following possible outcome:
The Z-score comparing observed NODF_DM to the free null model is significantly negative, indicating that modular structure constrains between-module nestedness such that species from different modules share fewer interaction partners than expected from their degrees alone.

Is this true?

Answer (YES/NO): YES